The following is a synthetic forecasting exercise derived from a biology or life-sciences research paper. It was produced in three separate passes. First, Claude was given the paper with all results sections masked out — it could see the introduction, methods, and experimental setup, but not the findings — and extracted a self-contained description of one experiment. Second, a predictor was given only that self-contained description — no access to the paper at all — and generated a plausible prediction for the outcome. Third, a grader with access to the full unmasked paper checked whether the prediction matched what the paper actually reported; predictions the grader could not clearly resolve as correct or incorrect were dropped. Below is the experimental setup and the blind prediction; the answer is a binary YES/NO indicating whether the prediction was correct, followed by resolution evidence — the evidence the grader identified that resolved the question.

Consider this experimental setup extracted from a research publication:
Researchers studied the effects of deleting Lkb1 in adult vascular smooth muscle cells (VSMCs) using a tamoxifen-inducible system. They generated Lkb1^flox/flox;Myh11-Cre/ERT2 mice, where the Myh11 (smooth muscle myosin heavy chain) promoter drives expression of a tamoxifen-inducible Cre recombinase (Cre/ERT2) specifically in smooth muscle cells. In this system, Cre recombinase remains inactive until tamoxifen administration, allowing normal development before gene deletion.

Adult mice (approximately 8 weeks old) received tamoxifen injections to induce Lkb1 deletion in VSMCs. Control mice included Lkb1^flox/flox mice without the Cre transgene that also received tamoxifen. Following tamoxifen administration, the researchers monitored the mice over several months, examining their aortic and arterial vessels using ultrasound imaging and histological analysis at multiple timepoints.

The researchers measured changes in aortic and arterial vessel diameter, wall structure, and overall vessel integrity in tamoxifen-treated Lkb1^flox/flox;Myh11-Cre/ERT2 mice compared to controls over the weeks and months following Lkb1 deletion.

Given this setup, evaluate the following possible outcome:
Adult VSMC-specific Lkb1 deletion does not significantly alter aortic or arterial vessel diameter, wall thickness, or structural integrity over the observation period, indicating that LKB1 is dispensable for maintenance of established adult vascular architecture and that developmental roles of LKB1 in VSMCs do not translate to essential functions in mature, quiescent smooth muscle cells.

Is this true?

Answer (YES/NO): NO